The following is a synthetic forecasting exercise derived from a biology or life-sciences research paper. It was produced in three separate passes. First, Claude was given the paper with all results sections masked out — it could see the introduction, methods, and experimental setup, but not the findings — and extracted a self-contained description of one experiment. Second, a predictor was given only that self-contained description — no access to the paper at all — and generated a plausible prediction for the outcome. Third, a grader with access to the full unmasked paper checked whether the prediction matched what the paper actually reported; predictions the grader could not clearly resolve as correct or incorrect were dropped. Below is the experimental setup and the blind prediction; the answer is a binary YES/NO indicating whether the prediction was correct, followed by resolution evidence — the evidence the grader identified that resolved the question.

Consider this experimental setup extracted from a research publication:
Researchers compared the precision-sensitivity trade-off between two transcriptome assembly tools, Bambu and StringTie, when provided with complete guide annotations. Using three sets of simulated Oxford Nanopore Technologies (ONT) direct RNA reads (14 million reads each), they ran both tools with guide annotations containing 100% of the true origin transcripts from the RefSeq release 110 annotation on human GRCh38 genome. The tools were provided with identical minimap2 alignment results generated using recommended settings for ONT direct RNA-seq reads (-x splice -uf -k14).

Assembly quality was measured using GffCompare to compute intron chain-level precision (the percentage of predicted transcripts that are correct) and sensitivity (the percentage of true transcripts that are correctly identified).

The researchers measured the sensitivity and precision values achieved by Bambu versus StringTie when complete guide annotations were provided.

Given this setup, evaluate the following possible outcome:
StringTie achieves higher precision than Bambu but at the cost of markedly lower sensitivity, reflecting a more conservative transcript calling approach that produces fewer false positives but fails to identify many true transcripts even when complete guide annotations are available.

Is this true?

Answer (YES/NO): YES